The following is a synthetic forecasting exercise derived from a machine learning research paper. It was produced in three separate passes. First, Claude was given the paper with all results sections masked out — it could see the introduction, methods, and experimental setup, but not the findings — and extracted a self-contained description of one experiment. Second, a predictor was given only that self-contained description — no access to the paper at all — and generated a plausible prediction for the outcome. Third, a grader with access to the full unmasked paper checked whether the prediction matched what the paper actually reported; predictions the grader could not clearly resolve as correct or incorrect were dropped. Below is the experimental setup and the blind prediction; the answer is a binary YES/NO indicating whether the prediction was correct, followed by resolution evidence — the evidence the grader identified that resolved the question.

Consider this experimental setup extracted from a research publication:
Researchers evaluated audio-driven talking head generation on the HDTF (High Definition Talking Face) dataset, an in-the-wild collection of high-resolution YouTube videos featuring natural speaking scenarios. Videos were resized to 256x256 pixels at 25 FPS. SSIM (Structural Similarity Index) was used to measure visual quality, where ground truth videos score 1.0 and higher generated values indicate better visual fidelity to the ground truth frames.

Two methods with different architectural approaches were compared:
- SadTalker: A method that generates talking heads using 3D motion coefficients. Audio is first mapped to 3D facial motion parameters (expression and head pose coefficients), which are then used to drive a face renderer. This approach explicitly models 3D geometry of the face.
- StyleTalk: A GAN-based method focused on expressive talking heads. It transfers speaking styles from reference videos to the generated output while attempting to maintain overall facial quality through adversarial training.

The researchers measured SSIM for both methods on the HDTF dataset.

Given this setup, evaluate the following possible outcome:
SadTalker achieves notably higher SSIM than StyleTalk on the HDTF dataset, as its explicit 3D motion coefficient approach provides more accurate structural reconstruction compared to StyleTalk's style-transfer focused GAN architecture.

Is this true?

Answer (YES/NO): NO